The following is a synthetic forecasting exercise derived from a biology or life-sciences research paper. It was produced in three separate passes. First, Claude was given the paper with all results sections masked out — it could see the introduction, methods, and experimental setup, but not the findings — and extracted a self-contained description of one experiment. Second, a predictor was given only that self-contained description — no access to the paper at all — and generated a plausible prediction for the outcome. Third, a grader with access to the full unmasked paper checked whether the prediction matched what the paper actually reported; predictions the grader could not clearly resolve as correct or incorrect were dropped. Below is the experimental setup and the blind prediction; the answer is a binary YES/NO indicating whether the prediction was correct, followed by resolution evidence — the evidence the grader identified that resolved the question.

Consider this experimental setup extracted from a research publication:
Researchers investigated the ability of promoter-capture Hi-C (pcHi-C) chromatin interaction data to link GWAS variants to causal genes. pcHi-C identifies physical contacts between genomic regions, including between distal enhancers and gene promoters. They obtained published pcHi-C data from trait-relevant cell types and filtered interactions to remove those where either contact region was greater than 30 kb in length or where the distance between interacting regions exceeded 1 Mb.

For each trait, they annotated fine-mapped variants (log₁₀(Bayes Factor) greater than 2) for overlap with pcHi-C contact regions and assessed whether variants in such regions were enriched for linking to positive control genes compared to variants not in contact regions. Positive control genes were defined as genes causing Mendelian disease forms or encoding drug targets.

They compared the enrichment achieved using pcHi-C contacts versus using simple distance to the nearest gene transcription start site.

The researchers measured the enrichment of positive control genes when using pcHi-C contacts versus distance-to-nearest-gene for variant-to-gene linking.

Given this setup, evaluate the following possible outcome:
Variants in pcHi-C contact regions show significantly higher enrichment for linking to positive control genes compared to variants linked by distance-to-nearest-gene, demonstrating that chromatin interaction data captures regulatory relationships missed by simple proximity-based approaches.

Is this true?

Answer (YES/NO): NO